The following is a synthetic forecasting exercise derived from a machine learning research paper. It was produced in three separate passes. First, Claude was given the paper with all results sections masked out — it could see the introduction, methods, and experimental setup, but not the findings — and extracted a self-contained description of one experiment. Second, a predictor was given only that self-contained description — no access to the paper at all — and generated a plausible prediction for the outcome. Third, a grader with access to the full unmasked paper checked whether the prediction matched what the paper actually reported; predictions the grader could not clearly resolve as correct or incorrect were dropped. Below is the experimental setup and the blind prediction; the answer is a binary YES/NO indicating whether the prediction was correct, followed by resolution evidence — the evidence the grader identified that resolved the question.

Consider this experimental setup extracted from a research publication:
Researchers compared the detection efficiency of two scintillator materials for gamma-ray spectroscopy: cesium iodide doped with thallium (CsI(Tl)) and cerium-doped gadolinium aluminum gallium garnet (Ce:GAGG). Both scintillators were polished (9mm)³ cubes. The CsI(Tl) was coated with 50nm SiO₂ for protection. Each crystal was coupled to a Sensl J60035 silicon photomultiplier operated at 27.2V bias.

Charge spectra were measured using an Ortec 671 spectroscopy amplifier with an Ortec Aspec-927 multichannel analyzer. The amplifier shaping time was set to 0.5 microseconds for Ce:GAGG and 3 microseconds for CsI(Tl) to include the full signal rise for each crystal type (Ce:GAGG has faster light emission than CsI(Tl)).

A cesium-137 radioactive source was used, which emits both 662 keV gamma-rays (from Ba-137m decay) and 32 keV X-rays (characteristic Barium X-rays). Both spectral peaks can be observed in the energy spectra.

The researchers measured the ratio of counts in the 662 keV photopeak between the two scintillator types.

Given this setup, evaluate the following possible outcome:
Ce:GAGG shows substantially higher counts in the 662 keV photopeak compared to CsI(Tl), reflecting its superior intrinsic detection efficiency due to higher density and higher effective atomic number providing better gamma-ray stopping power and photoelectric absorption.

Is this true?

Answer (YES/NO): YES